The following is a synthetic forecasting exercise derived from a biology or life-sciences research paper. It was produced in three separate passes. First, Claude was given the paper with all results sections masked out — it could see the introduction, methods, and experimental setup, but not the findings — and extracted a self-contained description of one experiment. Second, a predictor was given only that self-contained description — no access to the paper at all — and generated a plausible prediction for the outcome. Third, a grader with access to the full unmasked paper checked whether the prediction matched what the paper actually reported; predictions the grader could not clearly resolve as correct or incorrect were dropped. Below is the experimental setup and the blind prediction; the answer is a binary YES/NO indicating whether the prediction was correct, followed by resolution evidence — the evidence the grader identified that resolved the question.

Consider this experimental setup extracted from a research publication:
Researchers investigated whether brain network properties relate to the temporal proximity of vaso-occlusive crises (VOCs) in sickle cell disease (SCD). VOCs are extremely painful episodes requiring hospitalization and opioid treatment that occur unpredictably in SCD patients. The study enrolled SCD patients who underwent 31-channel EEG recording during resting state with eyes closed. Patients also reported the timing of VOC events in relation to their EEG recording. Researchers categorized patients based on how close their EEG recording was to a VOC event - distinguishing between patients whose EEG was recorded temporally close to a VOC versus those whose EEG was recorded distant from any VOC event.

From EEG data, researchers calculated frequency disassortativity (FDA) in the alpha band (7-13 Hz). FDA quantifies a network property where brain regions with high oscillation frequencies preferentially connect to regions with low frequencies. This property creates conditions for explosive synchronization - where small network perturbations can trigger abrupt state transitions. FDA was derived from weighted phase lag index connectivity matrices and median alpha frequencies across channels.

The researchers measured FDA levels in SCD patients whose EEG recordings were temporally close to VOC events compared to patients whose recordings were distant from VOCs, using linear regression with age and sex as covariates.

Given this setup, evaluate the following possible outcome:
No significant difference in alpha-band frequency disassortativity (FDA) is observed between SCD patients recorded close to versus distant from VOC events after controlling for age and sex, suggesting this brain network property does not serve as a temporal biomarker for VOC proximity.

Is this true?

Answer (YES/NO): NO